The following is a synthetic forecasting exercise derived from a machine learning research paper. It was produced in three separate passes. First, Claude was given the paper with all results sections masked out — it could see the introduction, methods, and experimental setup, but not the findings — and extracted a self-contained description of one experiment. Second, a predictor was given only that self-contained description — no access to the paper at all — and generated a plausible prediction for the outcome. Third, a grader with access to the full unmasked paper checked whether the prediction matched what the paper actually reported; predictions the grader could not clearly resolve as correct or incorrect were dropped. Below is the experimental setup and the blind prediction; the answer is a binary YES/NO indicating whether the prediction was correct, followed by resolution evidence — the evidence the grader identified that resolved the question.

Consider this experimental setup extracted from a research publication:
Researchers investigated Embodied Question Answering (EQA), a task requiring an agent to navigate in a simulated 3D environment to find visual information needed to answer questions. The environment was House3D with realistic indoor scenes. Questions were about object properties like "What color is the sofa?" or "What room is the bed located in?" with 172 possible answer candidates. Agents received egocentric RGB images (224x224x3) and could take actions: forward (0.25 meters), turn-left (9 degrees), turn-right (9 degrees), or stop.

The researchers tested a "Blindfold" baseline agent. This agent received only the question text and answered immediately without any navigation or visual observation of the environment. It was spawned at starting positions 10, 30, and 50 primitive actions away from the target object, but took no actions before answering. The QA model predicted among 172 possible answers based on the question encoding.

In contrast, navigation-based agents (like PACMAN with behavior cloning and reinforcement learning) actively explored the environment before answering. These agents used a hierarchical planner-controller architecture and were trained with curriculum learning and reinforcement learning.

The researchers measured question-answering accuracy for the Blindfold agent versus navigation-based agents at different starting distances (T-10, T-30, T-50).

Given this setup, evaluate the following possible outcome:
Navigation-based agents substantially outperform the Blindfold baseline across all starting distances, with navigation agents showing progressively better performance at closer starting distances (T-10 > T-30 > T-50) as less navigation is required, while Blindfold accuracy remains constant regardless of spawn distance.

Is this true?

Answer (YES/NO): NO